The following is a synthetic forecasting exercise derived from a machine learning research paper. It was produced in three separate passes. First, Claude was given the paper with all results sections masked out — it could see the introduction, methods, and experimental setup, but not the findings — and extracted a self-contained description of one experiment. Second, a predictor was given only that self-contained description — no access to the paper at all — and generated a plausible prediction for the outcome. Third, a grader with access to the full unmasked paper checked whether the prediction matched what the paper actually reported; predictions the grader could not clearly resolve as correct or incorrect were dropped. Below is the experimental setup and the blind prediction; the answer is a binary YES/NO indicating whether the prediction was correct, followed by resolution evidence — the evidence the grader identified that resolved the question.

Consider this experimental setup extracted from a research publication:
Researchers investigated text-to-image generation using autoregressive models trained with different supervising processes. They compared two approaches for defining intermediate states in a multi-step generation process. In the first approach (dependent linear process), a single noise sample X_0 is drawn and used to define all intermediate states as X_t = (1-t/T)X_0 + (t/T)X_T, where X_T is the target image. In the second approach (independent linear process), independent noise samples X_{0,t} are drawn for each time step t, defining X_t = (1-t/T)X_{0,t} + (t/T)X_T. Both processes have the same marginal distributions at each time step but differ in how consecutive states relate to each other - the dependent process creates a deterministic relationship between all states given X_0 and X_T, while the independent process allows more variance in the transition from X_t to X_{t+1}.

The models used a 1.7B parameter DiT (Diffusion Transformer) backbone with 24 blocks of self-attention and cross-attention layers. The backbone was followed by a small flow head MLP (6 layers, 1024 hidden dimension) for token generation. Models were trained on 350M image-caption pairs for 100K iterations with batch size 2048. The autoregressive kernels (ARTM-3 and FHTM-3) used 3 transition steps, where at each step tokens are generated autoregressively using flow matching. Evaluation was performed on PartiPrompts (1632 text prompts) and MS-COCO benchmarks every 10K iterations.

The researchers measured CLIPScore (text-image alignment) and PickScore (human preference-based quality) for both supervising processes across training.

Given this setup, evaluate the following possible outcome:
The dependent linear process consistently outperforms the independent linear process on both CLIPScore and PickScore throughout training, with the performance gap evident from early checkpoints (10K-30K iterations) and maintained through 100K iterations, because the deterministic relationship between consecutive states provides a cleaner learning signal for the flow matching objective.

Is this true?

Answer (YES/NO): NO